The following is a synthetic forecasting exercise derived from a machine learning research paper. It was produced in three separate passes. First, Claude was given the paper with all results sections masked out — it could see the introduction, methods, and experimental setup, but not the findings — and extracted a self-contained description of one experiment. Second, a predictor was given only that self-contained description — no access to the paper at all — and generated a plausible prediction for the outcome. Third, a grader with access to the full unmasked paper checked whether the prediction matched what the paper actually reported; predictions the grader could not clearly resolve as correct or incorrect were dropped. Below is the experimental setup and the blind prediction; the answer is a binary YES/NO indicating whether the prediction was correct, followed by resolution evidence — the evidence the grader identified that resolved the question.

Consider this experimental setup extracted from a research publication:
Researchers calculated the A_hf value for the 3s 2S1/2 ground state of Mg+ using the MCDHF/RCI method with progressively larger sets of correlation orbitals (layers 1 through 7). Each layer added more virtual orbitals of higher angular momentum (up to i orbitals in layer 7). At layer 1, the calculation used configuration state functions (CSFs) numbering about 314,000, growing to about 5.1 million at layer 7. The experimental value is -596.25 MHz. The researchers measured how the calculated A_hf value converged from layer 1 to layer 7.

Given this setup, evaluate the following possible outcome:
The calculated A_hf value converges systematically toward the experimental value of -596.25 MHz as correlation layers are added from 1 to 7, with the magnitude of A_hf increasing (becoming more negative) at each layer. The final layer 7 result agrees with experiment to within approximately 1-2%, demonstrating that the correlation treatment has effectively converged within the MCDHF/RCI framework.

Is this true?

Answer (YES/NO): YES